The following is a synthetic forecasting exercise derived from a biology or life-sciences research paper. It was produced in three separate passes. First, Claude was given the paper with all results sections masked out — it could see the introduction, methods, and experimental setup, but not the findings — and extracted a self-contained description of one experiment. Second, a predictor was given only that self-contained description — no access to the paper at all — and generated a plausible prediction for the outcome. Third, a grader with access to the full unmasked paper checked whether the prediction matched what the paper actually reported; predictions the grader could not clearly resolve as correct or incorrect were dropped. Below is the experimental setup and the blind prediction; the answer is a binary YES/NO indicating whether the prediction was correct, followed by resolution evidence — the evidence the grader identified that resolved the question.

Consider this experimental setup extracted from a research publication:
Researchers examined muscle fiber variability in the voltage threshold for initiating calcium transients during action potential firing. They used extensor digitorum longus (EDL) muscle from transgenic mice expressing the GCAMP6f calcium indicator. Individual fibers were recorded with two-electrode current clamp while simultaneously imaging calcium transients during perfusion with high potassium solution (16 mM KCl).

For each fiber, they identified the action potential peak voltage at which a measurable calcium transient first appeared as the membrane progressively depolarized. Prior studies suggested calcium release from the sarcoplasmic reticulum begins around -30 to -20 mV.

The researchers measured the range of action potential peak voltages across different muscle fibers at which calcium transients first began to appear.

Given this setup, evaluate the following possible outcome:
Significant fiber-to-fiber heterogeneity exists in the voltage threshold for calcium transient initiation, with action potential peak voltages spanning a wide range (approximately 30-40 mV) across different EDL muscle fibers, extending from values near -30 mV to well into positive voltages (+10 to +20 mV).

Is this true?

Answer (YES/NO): NO